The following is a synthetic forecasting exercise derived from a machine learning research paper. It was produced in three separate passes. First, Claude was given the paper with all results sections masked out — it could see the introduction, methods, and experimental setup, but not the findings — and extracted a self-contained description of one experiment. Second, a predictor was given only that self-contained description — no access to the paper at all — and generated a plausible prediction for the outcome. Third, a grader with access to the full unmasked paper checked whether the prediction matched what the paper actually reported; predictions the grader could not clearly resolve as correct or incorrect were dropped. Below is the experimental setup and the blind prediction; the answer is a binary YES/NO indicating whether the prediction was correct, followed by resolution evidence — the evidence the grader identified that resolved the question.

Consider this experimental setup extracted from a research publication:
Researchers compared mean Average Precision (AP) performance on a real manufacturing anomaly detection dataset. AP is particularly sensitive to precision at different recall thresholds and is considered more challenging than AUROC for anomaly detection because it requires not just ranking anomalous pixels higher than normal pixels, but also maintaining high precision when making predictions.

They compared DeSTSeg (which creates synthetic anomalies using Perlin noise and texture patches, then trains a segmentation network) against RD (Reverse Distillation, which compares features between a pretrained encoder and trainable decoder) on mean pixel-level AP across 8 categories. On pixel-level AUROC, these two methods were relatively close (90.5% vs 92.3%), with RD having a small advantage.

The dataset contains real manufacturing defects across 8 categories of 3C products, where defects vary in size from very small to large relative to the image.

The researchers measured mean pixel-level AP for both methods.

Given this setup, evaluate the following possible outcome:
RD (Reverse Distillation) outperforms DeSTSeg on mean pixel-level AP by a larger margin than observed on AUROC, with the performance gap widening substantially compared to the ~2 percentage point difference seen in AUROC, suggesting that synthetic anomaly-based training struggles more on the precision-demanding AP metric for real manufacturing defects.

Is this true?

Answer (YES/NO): NO